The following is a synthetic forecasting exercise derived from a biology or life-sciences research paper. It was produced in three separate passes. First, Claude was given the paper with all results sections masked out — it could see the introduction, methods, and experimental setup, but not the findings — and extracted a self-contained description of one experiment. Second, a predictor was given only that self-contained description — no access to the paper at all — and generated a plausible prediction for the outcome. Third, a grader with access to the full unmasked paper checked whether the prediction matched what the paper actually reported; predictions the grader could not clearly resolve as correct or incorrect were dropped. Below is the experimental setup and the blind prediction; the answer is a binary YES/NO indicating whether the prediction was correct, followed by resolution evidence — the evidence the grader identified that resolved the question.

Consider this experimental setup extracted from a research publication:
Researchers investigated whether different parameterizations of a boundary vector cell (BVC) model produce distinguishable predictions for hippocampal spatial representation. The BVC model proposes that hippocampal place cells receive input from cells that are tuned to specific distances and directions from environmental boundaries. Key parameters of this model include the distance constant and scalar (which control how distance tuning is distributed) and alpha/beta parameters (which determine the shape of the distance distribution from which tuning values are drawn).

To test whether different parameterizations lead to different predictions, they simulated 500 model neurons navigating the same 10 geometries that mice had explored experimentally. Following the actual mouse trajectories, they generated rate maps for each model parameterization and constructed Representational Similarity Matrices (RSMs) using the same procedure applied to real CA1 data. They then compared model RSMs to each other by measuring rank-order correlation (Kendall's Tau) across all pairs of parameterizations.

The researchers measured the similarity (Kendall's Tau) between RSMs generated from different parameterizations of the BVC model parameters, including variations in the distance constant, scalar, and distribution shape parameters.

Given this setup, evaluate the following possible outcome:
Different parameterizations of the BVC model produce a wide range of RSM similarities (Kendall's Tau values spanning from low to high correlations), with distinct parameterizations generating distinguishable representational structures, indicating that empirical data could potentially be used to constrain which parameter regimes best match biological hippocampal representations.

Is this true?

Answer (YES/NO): YES